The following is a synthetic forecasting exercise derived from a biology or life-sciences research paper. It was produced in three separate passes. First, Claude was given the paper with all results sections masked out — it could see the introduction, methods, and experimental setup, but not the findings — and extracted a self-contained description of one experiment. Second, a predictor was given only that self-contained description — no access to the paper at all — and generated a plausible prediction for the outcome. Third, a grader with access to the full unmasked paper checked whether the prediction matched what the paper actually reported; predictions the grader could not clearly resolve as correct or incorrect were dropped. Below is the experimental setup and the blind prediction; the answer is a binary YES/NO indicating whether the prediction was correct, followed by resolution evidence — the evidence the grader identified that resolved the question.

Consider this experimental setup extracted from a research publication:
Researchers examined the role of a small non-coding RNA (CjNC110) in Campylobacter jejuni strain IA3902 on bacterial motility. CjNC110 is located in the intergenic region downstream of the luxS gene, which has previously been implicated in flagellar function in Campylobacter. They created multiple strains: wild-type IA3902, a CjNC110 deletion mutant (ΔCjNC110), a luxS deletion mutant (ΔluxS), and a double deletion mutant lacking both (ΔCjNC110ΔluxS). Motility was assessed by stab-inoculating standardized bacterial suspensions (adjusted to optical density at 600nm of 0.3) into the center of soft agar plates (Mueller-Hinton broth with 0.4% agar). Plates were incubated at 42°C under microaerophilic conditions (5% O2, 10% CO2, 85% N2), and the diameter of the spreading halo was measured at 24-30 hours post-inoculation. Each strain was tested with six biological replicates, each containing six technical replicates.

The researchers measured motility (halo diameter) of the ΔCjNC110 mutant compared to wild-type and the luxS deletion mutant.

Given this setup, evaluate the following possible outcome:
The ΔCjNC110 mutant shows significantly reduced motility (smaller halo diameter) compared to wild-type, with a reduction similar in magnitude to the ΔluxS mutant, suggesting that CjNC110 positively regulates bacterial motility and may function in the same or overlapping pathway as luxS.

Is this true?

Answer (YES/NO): NO